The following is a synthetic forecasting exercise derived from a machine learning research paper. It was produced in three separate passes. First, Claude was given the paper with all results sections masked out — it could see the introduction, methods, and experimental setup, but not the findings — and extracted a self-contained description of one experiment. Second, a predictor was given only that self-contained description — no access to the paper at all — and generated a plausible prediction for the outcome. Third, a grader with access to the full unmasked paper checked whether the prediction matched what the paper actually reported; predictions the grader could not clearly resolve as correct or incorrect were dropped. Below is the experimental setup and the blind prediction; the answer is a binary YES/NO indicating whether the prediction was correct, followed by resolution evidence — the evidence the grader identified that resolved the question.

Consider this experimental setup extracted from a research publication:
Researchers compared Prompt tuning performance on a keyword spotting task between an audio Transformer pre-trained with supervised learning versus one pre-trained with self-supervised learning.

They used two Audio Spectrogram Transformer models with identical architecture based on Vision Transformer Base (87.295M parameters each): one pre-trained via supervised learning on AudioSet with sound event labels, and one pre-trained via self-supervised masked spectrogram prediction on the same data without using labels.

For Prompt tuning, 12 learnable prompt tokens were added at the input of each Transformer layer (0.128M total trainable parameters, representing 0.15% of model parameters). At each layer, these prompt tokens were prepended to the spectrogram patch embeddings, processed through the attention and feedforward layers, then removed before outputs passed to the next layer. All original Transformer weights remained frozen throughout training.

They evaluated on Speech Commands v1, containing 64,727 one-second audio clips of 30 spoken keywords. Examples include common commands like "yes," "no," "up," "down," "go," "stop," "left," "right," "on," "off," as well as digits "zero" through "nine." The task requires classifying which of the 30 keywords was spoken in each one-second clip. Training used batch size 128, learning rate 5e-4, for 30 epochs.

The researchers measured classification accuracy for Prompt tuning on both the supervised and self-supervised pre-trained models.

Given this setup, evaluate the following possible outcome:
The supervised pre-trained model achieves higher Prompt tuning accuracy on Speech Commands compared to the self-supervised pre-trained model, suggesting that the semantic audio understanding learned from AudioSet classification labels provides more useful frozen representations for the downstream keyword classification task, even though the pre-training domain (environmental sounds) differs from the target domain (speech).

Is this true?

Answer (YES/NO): NO